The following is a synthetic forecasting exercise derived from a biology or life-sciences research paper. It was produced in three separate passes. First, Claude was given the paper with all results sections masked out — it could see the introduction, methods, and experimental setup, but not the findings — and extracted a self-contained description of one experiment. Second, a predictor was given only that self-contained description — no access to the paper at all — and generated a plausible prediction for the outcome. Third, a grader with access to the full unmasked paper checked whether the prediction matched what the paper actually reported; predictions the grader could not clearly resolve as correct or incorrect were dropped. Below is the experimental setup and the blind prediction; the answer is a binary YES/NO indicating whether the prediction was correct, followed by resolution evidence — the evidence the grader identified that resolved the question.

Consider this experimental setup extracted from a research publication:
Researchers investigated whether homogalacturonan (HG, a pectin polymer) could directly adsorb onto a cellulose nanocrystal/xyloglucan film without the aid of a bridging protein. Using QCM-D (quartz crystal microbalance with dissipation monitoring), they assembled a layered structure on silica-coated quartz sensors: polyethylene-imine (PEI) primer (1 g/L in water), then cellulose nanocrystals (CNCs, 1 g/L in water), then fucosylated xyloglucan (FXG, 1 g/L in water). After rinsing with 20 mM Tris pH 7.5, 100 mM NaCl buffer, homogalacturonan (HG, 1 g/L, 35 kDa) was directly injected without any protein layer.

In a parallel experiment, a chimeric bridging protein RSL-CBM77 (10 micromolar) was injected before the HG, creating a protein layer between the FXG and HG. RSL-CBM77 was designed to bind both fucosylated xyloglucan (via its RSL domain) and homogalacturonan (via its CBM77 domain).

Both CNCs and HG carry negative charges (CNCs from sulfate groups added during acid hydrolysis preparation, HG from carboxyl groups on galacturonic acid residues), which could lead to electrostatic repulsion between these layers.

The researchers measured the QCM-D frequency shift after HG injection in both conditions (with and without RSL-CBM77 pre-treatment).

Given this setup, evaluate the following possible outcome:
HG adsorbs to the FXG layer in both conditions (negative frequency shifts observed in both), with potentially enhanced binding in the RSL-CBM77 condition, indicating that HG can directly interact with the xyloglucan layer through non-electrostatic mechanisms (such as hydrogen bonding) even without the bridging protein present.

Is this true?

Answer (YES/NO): NO